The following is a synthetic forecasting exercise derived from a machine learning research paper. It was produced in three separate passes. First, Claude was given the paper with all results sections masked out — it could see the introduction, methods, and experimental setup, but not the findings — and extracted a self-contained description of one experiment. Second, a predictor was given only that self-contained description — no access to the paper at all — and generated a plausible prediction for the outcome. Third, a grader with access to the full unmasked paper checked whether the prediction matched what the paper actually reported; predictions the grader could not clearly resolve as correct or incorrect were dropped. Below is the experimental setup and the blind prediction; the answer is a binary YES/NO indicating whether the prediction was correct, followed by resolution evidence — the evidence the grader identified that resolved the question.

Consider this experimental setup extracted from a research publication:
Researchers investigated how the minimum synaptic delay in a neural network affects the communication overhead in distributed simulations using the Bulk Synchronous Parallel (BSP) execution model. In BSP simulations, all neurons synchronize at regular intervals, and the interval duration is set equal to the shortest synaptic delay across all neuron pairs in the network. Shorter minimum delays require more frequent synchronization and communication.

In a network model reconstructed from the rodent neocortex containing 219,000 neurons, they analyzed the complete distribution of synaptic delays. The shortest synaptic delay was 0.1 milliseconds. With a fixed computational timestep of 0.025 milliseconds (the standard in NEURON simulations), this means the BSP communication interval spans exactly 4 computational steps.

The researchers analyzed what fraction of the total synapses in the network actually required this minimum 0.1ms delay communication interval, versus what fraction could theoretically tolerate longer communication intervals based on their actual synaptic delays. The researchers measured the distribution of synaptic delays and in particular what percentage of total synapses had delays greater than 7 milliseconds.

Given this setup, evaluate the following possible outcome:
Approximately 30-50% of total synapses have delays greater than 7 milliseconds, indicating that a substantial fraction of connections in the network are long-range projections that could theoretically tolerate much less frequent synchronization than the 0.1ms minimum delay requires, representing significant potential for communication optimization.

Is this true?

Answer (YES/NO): NO